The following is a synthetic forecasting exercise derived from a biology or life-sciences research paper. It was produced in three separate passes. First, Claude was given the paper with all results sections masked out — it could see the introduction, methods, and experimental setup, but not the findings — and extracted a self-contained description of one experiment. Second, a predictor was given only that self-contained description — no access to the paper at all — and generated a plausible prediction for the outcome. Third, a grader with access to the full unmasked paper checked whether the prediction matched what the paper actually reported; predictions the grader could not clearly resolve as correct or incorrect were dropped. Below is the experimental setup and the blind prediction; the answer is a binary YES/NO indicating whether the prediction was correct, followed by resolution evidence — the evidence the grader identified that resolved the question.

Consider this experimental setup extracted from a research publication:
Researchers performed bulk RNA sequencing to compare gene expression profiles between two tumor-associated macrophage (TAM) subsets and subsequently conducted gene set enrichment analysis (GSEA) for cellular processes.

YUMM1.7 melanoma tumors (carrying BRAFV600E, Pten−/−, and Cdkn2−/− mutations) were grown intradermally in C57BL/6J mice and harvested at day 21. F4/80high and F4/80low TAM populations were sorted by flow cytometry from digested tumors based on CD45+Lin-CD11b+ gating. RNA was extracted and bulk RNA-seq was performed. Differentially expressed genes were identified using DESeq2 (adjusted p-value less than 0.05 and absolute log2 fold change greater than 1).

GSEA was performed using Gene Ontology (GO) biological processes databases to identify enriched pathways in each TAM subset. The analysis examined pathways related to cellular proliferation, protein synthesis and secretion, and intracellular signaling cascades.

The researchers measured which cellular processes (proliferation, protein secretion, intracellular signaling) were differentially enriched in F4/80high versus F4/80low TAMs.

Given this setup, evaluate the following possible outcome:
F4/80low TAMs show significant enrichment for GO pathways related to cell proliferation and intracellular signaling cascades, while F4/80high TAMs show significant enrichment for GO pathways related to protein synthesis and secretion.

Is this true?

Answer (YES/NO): NO